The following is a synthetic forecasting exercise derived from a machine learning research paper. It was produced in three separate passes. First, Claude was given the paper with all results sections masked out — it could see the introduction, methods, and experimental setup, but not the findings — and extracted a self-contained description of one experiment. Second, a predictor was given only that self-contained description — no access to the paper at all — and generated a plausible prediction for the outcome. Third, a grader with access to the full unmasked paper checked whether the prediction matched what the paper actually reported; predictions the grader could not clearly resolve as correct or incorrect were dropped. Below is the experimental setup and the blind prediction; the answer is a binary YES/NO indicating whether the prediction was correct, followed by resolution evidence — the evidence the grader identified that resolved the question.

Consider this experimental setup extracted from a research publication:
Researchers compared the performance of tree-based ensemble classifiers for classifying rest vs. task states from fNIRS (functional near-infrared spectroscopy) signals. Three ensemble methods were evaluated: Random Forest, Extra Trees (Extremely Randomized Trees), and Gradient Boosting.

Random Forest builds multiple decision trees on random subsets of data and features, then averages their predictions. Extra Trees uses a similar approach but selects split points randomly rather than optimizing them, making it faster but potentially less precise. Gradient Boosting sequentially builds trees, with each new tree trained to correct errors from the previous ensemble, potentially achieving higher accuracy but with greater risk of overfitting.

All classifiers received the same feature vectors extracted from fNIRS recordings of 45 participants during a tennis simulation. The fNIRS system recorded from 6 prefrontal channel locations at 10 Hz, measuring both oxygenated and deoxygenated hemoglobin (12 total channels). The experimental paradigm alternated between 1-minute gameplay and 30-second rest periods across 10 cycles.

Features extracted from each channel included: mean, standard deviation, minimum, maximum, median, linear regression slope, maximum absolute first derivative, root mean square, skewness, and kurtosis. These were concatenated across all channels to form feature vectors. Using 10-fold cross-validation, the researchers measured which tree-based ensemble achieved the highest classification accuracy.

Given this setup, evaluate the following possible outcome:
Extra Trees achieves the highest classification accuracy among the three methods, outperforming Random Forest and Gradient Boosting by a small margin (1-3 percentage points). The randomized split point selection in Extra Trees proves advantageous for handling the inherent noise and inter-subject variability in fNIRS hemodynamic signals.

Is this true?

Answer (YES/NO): NO